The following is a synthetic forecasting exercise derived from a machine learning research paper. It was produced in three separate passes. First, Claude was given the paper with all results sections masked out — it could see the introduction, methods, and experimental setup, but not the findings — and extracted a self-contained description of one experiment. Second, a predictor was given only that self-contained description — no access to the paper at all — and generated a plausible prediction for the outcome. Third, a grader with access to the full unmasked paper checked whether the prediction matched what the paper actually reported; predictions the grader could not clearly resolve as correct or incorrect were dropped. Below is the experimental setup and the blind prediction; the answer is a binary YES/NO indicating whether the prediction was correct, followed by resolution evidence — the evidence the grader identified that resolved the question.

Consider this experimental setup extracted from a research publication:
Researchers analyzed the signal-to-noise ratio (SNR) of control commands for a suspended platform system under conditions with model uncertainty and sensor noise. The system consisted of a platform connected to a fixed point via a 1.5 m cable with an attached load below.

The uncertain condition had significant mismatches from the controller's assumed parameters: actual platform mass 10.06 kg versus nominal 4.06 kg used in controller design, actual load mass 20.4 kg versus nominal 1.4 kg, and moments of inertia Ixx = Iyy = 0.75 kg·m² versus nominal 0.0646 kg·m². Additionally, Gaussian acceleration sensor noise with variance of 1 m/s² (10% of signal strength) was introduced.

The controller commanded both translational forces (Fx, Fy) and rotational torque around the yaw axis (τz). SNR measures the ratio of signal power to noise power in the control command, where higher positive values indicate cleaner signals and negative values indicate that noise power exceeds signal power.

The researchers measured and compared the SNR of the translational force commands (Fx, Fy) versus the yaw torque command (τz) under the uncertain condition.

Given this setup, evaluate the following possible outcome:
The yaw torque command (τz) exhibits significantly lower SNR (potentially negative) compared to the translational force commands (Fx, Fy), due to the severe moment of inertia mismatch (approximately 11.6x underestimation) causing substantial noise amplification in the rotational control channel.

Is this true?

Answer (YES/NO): YES